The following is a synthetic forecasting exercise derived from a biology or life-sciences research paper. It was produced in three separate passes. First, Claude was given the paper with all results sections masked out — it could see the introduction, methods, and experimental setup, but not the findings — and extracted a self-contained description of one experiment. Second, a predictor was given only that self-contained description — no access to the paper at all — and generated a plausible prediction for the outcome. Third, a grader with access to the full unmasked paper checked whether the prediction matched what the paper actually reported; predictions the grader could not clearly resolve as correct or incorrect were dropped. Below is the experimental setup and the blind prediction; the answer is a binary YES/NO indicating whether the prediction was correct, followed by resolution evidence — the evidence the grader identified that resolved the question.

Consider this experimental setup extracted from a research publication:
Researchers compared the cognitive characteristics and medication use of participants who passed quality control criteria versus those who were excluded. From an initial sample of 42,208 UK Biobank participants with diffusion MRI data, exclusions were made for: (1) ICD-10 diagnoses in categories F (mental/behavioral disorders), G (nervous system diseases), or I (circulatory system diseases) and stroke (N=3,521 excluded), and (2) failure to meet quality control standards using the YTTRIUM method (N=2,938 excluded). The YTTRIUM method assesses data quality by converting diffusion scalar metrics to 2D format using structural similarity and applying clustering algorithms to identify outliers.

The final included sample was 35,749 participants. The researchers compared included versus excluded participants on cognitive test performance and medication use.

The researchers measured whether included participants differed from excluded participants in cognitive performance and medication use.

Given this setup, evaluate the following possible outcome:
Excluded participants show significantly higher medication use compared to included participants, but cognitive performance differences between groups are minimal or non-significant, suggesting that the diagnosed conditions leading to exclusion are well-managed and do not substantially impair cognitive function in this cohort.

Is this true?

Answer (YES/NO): NO